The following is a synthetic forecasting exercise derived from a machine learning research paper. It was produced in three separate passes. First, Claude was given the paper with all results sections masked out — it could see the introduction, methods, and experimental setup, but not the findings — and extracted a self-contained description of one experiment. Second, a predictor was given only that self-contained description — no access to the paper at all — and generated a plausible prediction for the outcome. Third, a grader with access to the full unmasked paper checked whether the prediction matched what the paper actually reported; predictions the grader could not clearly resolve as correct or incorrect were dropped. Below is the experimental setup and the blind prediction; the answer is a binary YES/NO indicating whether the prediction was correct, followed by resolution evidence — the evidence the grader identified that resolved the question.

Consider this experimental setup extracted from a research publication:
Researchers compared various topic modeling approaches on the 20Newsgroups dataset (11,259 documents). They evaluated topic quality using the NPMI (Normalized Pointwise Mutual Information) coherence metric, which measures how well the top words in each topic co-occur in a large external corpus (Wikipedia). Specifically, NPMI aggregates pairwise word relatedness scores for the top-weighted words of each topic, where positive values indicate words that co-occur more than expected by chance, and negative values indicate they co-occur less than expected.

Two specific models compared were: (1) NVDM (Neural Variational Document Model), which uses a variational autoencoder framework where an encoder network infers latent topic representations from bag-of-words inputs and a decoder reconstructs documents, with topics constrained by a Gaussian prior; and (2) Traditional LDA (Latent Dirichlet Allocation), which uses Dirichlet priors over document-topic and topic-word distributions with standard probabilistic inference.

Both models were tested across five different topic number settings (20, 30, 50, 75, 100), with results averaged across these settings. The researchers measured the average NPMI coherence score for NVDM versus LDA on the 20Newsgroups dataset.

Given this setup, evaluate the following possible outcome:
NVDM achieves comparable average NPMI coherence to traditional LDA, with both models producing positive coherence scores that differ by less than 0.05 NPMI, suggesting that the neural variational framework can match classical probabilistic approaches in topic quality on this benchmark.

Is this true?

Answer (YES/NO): NO